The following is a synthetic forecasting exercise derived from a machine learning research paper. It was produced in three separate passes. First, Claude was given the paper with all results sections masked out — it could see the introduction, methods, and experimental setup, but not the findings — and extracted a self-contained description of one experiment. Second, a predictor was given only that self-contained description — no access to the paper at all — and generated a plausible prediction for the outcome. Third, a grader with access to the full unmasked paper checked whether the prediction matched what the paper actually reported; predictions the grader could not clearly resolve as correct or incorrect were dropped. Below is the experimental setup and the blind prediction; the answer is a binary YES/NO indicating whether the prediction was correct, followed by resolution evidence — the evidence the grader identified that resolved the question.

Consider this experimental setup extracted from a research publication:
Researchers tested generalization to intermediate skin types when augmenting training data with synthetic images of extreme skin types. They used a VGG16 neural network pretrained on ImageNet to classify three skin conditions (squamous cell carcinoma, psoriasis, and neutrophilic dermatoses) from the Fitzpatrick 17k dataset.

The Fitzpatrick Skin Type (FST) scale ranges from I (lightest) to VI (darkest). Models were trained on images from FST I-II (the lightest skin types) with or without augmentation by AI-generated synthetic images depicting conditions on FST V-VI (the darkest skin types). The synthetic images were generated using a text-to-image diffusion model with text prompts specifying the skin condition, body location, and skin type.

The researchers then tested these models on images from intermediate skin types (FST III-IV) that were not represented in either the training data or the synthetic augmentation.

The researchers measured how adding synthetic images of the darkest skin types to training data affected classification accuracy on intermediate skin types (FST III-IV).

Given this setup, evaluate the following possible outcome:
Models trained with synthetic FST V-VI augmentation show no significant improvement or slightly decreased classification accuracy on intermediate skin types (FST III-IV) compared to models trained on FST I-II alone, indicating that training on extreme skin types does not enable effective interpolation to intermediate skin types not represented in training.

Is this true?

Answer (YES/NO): NO